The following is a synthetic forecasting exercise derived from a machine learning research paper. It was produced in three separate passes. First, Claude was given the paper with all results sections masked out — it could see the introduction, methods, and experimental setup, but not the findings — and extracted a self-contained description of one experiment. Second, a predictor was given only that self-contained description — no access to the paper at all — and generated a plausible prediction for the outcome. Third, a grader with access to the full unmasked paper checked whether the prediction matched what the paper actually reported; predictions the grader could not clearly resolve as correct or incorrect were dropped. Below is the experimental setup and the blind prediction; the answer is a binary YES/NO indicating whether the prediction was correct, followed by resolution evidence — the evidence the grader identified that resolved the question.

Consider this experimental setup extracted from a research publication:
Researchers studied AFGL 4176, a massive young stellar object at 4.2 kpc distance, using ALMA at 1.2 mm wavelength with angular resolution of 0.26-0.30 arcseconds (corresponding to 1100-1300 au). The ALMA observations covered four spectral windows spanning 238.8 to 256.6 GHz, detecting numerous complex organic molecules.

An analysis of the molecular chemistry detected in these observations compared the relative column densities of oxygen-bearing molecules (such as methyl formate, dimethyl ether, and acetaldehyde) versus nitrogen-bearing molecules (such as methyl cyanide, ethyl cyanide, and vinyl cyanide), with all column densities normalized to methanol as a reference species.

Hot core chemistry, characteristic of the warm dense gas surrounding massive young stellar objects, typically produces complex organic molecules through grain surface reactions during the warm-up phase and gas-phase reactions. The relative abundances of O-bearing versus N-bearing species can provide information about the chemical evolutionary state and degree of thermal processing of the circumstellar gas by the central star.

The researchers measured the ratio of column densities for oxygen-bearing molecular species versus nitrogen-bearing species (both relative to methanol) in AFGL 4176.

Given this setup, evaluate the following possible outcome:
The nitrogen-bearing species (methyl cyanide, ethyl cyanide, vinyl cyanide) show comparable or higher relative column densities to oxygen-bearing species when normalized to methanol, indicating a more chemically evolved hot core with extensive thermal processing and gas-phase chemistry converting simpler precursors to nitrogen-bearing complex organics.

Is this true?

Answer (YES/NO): NO